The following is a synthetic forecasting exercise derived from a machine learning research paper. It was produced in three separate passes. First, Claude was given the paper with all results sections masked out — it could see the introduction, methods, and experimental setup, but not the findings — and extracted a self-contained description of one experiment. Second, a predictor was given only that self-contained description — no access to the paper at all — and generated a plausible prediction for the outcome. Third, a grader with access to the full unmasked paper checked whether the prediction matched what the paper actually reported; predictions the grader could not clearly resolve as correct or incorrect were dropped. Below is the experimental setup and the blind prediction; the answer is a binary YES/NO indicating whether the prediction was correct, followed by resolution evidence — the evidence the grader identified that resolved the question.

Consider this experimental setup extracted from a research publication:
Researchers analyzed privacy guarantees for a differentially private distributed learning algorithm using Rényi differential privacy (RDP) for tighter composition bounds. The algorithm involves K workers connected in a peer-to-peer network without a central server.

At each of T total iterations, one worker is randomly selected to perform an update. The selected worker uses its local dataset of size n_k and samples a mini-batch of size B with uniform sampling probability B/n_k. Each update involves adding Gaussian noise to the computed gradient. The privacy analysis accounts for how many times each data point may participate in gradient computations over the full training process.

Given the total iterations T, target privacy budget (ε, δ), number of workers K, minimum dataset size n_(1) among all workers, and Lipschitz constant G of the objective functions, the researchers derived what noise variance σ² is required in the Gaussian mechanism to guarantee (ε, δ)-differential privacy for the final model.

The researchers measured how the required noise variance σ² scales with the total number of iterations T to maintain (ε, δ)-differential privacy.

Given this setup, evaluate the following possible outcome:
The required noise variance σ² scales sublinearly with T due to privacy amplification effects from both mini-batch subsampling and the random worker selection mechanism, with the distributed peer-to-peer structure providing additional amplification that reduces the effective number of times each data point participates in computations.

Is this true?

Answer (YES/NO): NO